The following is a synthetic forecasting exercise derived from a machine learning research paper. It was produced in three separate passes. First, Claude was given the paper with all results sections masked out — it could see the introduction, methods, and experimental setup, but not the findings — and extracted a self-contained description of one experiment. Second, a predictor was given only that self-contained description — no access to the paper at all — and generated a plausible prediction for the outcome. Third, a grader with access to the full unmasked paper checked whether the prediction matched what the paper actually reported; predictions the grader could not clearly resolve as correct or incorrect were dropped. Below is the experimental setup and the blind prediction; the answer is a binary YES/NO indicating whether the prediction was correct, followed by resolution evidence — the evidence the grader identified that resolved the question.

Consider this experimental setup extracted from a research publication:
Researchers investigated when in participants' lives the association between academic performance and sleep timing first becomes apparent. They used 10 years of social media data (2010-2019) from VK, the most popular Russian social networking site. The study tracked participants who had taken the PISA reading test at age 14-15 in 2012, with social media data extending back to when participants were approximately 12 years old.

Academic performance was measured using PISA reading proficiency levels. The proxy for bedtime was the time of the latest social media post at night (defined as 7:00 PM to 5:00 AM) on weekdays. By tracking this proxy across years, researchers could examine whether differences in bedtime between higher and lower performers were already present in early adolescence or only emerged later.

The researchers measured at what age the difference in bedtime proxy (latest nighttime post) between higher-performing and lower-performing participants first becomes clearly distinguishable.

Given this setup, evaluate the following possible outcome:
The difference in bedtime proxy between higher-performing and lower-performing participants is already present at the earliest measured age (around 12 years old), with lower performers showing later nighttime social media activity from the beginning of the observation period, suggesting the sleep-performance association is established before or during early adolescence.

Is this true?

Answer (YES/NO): NO